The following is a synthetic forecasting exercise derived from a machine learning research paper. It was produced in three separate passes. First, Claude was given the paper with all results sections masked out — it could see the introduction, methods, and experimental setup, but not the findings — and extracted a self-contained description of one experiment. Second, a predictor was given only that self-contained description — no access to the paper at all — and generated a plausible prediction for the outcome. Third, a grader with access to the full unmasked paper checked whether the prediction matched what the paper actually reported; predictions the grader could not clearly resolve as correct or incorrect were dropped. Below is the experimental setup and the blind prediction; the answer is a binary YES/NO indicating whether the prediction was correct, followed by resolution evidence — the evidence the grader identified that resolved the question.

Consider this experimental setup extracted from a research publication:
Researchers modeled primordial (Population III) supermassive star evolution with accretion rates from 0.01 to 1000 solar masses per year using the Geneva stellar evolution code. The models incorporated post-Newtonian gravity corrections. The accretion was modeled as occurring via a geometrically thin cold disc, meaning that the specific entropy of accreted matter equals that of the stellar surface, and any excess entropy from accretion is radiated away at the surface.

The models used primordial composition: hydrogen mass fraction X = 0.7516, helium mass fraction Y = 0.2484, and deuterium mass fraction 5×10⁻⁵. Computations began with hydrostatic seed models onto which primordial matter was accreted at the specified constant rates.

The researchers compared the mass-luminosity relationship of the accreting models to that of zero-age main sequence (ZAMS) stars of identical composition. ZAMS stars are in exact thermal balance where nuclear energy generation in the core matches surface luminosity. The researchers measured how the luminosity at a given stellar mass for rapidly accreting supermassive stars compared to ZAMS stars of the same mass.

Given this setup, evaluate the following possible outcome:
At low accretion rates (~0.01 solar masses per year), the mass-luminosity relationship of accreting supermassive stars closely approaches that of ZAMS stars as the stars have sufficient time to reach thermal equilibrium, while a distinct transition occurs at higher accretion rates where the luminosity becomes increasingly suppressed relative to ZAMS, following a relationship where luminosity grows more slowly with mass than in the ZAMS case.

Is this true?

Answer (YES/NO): NO